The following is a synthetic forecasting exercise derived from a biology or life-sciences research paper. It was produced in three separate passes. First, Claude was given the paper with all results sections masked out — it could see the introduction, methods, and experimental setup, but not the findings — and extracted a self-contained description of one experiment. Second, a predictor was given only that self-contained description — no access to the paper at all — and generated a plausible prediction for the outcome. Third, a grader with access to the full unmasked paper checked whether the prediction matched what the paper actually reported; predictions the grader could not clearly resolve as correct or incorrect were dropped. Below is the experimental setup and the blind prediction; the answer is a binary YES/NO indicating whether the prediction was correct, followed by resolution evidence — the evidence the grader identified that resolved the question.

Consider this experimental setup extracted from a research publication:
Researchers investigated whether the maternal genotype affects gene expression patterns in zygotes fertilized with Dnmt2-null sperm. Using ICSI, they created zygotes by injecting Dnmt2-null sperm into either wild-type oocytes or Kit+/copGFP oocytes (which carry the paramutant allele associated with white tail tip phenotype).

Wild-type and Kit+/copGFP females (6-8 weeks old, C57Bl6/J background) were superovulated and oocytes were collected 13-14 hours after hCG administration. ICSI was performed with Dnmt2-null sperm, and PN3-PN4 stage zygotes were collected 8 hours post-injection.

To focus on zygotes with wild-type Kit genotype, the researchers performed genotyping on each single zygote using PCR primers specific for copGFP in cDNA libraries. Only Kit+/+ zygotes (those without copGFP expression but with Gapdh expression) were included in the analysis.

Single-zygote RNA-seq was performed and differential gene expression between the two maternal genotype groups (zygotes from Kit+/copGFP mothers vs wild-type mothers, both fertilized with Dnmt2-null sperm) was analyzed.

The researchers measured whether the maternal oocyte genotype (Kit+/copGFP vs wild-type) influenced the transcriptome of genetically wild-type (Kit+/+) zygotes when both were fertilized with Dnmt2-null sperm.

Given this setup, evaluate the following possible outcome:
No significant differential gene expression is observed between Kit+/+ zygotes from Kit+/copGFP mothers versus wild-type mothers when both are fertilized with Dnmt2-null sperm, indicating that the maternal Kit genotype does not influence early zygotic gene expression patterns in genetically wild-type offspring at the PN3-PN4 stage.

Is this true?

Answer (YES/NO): NO